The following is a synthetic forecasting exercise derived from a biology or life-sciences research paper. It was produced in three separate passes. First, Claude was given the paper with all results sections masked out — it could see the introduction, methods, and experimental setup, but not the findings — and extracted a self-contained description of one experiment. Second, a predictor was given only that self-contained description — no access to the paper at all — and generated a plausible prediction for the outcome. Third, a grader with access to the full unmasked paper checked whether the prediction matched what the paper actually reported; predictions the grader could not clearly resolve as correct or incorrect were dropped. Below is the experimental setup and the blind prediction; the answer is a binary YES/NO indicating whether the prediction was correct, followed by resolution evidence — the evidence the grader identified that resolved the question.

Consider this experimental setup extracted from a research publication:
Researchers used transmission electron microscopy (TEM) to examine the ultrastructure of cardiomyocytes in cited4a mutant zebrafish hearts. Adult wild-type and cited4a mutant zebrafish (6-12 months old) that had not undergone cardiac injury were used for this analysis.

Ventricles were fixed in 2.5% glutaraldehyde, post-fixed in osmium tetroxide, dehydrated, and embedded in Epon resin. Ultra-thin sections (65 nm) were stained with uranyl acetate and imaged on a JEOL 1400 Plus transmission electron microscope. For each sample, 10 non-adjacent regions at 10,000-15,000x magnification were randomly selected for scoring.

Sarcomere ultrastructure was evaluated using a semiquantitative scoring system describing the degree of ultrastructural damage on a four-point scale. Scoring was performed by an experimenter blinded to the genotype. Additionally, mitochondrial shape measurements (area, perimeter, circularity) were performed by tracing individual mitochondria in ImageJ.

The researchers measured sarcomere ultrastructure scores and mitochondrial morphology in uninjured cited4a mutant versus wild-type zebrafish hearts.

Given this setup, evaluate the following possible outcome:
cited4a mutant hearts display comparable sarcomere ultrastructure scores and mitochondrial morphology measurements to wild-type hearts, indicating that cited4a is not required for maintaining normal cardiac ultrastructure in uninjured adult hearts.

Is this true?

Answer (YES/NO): NO